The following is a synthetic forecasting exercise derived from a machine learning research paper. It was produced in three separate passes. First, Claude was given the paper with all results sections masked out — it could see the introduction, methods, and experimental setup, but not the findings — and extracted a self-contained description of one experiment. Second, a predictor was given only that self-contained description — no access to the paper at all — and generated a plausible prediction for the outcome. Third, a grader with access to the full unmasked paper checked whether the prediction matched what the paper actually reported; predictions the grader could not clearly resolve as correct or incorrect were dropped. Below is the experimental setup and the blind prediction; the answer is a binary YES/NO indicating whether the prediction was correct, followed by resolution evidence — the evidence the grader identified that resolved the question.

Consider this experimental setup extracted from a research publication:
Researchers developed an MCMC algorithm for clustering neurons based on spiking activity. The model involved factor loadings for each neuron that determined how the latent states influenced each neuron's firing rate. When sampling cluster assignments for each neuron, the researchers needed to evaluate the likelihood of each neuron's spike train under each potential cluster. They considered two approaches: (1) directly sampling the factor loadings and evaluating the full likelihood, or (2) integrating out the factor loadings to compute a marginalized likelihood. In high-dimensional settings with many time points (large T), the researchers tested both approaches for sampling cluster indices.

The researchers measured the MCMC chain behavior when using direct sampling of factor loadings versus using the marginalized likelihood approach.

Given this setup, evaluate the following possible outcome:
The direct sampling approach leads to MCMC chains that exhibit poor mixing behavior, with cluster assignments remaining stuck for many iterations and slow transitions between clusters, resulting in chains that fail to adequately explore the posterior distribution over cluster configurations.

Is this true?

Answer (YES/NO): YES